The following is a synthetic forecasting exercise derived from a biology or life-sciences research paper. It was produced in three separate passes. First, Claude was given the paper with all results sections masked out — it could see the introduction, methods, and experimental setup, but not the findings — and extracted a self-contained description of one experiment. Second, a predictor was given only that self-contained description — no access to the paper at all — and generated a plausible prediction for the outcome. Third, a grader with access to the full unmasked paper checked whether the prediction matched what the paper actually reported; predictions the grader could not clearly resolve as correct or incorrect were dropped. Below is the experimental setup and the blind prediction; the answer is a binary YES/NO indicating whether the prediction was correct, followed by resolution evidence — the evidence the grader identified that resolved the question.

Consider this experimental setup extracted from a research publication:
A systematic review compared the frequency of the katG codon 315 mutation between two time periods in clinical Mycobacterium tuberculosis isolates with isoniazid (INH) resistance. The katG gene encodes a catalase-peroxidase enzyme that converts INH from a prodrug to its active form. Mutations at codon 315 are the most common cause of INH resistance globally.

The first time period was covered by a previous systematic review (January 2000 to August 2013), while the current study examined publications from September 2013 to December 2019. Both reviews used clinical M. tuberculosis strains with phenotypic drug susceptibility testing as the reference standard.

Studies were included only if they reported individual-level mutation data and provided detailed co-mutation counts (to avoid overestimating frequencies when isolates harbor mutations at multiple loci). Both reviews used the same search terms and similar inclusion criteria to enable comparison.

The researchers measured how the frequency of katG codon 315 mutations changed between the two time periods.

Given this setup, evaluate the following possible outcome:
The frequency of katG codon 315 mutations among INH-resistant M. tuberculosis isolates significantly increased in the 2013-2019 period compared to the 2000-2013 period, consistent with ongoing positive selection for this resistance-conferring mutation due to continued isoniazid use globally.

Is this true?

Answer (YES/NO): YES